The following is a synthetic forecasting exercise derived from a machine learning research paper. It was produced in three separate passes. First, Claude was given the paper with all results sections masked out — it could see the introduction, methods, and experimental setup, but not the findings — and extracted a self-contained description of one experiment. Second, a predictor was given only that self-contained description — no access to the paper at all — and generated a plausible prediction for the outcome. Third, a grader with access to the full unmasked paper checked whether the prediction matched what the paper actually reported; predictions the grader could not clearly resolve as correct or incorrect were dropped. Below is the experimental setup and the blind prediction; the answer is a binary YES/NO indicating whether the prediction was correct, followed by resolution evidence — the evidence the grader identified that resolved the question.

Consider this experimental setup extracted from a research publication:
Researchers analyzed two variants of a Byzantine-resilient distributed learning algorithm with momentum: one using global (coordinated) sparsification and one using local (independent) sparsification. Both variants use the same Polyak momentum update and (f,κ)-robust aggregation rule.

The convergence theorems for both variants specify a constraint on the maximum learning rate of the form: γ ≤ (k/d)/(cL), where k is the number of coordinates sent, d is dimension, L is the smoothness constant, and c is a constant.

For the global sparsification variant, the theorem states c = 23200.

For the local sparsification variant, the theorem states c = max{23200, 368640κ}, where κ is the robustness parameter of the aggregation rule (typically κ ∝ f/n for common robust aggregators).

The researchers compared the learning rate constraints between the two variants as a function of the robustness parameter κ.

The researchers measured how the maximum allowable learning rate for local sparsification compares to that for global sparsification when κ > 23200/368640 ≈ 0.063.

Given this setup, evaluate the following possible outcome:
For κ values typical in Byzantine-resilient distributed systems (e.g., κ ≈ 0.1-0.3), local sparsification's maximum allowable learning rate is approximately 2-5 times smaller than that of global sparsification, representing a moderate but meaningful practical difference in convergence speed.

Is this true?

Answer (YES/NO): NO